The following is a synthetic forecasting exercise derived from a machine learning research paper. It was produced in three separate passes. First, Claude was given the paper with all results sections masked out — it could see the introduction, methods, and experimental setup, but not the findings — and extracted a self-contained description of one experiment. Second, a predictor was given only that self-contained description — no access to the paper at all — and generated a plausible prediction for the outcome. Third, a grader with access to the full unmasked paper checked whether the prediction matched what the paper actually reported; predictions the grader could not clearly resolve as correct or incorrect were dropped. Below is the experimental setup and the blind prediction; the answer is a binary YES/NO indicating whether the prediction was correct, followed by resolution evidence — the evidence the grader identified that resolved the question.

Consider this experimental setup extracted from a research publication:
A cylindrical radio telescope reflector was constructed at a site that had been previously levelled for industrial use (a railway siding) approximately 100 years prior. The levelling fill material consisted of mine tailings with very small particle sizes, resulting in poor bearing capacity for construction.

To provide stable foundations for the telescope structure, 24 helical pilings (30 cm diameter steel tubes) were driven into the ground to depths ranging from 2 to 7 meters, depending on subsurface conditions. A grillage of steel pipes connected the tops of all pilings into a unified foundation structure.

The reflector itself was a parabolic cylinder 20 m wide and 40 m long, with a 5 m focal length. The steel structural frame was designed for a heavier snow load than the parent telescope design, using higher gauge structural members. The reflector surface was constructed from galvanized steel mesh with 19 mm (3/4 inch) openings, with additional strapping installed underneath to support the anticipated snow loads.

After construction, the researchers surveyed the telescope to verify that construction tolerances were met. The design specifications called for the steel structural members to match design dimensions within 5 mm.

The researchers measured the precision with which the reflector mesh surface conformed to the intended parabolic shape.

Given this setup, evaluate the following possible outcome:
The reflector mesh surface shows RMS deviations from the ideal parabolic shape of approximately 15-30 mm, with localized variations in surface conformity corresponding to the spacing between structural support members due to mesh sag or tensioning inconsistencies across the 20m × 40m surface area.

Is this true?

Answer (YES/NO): NO